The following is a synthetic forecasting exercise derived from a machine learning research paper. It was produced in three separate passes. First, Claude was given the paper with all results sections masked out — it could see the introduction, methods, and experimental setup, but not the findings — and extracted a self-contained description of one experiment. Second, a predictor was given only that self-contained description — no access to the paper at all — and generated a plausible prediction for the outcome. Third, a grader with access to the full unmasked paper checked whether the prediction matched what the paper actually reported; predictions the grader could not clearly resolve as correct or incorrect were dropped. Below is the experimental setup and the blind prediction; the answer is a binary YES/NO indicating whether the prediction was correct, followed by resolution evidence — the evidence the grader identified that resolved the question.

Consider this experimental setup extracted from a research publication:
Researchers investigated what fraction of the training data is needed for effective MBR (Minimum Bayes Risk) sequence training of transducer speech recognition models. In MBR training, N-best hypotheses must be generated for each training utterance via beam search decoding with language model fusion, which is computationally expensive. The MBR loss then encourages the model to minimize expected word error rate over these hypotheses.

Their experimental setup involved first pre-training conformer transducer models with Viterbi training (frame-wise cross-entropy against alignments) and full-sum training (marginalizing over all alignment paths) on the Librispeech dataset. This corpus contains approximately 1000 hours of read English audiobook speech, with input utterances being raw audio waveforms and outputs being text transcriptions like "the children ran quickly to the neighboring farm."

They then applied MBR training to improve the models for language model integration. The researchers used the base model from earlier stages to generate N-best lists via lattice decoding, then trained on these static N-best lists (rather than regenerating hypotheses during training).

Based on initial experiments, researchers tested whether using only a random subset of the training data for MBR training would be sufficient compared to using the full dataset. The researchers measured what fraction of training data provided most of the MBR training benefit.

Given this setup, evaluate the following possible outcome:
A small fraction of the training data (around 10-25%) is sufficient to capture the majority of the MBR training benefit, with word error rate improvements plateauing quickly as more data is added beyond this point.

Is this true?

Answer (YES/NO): YES